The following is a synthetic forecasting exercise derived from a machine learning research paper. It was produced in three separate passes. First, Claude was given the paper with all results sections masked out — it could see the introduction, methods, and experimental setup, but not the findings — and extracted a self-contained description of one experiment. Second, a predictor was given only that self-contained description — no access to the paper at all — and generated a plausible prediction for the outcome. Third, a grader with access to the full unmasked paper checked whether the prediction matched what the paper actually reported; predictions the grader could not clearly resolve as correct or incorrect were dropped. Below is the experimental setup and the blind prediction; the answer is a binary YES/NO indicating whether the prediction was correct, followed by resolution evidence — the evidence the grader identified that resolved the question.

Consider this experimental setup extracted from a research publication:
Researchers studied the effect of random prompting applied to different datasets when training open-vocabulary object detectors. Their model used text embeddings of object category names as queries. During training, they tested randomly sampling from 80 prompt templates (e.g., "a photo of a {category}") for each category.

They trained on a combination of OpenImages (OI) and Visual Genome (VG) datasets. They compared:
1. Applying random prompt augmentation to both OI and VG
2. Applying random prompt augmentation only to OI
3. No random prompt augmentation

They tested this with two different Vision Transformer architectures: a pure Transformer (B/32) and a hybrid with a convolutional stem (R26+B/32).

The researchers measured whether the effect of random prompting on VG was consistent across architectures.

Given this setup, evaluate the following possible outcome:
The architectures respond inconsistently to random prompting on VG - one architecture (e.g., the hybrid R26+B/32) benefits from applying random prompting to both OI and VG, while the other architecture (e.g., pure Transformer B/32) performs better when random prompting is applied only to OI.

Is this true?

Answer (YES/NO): NO